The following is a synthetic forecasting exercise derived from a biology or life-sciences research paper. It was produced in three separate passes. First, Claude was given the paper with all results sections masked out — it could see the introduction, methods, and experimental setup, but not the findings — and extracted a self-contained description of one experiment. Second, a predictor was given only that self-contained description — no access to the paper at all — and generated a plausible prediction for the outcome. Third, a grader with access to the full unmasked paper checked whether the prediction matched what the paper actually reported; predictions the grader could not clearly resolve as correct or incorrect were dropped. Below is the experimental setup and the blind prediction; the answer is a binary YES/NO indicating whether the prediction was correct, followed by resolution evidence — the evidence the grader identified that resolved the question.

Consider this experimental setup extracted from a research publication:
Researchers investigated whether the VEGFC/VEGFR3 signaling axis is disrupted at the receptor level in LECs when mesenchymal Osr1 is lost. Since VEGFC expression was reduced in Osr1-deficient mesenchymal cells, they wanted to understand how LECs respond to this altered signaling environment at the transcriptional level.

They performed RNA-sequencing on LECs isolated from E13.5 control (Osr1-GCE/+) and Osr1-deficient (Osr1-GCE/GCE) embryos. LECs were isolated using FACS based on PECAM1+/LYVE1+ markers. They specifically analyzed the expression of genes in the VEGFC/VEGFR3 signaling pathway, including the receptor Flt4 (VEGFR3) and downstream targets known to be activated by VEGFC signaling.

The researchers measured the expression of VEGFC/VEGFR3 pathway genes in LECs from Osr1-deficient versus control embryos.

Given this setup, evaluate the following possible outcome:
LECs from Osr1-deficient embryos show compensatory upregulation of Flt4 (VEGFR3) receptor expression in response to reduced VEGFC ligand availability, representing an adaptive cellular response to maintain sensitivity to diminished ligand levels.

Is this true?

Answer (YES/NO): YES